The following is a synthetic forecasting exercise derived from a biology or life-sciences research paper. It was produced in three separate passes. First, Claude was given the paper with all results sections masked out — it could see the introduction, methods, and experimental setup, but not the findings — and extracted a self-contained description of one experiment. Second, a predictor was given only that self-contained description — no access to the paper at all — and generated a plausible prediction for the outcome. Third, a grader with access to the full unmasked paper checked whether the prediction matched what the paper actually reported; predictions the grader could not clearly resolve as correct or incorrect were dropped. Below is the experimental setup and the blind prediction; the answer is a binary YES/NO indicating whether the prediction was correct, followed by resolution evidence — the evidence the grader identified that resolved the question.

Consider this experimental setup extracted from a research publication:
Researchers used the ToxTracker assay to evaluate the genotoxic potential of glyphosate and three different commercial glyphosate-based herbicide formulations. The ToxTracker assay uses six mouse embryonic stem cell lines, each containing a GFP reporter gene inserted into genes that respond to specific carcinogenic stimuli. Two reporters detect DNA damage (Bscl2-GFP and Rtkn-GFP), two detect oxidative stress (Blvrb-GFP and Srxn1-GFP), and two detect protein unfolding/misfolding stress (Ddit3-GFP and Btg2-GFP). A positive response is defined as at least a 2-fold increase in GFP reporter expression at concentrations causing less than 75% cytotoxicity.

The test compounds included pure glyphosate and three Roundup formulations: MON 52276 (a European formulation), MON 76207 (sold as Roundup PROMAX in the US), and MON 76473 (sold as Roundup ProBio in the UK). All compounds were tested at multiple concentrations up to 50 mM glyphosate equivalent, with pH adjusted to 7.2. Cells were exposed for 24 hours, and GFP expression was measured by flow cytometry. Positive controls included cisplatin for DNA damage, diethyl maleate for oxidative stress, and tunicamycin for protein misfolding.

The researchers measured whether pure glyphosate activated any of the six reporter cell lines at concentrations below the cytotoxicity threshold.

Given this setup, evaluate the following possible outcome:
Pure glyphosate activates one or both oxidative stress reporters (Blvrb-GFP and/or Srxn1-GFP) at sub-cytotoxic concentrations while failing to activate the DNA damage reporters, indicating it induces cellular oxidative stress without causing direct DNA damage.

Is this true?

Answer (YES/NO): NO